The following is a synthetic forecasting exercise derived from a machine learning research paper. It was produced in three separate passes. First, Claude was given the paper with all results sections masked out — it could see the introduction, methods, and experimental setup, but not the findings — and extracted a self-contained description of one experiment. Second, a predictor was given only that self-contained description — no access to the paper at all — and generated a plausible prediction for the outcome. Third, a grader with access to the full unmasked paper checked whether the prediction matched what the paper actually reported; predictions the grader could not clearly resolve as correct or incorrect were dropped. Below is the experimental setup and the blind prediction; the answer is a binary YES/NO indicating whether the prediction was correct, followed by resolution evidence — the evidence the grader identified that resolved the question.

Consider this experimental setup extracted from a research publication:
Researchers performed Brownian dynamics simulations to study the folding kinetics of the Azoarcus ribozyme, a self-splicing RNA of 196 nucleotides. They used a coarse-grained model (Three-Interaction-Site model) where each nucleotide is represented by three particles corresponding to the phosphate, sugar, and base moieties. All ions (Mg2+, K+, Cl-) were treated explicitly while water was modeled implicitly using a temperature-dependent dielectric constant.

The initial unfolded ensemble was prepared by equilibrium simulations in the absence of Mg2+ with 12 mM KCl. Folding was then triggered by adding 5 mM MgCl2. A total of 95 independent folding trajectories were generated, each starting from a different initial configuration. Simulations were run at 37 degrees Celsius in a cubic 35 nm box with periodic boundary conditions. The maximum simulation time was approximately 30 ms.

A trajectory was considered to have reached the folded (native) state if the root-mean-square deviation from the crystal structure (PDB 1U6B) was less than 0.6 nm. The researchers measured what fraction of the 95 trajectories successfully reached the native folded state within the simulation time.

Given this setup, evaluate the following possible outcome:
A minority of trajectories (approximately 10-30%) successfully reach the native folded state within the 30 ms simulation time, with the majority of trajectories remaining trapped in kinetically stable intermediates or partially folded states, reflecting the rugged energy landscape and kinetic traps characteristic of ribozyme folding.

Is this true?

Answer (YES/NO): NO